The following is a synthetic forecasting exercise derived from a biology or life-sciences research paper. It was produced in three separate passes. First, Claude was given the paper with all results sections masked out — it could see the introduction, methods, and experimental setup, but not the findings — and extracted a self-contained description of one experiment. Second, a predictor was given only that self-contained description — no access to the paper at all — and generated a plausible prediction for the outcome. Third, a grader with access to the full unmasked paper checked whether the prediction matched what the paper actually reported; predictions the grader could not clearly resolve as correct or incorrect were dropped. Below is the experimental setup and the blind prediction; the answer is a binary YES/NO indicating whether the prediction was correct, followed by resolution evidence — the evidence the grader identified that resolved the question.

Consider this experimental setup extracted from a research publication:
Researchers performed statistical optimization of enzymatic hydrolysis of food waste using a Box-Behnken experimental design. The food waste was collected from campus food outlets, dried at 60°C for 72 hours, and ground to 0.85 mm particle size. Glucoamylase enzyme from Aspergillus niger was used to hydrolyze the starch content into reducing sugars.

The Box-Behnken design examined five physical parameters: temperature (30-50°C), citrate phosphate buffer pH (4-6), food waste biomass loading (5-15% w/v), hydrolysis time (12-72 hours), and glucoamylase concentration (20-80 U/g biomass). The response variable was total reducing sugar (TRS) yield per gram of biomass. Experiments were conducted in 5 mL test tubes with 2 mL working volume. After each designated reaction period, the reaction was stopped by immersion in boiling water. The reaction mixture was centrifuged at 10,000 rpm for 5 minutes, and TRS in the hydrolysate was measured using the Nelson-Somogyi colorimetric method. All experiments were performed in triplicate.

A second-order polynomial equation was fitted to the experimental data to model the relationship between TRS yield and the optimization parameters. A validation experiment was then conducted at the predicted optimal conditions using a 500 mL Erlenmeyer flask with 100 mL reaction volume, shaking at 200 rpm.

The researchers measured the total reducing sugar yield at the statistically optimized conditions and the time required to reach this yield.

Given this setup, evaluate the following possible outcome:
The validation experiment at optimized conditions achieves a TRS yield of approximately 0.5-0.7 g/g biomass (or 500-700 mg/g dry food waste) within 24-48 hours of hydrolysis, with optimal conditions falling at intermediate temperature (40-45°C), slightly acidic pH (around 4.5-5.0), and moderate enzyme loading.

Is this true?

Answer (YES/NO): NO